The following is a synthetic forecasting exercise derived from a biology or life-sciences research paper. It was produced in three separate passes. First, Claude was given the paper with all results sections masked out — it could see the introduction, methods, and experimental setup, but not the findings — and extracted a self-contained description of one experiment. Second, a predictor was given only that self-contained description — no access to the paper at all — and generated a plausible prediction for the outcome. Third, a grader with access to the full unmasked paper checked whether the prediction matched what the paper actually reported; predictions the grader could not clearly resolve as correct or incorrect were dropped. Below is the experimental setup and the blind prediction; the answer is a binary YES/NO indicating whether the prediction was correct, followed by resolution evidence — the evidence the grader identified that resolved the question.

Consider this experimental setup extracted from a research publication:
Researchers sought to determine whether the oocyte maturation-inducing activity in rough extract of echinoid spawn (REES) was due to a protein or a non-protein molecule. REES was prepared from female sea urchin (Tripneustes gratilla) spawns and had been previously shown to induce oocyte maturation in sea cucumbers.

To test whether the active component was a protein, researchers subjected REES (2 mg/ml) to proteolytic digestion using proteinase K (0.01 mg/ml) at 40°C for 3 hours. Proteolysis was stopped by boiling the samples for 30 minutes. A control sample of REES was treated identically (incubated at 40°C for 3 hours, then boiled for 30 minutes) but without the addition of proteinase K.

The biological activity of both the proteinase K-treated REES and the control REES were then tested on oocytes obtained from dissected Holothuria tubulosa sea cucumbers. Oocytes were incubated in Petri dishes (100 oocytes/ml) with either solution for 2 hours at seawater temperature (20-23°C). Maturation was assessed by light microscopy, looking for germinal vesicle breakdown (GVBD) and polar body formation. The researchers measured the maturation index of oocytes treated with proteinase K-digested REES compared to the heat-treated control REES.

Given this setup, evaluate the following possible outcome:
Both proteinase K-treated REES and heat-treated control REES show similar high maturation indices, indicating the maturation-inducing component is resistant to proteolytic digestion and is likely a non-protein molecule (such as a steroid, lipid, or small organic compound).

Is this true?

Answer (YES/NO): NO